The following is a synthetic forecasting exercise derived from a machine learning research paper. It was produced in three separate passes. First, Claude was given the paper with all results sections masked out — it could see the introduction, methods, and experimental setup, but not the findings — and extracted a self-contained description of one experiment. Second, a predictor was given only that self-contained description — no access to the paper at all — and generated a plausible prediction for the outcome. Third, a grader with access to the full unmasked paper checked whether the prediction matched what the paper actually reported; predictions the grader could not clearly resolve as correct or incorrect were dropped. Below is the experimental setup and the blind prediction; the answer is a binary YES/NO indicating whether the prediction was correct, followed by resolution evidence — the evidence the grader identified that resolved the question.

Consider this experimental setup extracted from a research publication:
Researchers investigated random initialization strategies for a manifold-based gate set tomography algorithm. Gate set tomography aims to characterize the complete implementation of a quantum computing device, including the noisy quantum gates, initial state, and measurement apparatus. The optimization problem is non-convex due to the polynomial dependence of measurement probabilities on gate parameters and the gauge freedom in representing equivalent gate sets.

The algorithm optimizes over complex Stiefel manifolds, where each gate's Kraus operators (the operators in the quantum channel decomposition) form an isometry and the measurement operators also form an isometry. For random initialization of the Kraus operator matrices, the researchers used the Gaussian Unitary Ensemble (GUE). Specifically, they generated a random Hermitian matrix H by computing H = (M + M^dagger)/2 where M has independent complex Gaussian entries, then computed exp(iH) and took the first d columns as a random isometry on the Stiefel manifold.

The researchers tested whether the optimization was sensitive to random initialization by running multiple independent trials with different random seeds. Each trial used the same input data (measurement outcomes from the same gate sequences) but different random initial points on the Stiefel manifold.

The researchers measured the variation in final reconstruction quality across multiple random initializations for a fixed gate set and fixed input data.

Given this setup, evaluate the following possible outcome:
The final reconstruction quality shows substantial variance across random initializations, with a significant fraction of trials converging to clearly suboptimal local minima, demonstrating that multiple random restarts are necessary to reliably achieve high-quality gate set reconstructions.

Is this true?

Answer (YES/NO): YES